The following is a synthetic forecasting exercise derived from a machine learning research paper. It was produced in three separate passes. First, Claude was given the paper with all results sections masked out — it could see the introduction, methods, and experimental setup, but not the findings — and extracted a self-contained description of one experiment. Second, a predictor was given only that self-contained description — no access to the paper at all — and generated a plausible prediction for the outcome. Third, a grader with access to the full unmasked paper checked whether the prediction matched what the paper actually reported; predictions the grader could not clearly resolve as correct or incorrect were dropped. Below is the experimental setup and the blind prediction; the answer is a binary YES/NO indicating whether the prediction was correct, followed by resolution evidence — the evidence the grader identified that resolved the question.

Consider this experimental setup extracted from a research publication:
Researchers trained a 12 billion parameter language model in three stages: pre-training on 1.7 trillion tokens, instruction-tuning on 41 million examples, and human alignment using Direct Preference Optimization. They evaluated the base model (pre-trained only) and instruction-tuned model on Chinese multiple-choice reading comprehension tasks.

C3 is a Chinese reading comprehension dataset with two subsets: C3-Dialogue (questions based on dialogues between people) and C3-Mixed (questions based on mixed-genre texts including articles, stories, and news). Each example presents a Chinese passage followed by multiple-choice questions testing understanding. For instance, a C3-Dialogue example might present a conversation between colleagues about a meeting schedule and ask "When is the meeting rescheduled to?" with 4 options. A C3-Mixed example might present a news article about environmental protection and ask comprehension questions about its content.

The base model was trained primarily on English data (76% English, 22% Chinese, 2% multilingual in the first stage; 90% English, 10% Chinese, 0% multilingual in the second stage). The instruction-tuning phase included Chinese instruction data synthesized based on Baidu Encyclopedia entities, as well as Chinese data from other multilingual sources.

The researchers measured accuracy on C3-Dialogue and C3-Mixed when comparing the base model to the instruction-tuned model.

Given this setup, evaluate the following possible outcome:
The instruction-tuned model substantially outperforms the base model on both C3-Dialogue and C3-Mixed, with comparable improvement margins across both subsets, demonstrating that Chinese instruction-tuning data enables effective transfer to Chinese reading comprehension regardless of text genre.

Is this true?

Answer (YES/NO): YES